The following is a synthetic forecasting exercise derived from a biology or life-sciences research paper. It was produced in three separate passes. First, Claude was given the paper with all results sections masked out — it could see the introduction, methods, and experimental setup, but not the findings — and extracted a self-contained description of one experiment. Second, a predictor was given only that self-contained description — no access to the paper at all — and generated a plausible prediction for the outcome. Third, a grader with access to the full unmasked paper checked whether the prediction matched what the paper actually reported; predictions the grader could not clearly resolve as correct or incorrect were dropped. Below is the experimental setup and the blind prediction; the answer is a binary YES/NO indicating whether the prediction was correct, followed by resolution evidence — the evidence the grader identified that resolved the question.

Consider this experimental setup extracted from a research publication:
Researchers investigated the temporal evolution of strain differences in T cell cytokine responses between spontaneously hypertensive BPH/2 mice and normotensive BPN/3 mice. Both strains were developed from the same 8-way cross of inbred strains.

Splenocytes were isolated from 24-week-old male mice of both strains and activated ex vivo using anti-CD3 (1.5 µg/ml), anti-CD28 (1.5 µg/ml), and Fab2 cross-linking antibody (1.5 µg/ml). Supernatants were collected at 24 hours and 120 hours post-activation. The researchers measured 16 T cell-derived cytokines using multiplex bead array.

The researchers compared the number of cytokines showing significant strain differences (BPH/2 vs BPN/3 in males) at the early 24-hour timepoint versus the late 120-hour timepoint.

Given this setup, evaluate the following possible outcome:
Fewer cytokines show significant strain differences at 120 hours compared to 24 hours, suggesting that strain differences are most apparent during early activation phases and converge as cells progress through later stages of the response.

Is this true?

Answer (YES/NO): NO